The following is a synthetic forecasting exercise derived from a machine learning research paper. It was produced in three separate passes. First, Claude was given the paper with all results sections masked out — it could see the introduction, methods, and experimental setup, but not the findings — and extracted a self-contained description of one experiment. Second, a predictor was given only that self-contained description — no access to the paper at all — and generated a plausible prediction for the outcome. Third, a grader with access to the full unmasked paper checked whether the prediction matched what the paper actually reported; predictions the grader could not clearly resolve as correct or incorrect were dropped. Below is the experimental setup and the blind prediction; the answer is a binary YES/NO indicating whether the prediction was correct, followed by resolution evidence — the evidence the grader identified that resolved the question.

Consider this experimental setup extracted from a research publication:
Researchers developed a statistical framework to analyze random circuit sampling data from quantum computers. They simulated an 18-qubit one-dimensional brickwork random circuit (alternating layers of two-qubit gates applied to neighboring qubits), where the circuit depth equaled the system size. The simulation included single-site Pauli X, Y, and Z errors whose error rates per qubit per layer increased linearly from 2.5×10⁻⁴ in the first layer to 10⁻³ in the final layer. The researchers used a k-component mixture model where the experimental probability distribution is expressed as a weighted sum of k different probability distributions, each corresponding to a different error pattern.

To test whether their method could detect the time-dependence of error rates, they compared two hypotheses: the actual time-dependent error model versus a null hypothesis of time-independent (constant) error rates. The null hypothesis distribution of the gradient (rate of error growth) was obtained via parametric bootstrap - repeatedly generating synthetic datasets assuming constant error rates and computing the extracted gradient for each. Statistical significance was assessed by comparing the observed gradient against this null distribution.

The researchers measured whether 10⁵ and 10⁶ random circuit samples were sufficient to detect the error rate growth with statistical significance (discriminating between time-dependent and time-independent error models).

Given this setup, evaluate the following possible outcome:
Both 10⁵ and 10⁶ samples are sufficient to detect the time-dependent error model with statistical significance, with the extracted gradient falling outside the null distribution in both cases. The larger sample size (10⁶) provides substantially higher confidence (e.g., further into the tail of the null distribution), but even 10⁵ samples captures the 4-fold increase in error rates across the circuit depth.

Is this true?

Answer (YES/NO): YES